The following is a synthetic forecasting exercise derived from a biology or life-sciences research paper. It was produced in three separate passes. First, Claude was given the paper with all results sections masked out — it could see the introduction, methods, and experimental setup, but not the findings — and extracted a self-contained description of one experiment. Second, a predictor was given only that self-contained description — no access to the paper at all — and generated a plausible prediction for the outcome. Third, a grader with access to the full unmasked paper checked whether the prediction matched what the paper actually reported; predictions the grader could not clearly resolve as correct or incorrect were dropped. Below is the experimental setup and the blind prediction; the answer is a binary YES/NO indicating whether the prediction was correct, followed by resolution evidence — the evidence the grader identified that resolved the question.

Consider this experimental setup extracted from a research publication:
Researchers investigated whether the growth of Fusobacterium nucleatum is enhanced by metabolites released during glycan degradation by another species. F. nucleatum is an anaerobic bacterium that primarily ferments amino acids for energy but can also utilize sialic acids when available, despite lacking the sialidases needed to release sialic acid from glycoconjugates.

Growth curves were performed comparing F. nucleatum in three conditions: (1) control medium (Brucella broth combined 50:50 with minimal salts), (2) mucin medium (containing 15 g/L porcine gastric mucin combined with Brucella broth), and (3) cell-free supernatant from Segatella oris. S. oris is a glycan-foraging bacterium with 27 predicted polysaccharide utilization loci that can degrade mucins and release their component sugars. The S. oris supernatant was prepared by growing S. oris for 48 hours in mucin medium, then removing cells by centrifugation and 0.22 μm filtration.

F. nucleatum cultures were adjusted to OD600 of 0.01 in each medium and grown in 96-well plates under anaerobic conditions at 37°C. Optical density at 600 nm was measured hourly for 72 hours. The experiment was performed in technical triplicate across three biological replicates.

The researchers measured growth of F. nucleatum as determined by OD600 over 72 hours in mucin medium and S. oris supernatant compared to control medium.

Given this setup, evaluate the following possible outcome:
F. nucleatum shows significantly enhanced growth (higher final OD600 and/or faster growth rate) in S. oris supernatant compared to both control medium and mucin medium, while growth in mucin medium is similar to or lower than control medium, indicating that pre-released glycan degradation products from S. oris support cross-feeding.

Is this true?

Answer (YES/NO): NO